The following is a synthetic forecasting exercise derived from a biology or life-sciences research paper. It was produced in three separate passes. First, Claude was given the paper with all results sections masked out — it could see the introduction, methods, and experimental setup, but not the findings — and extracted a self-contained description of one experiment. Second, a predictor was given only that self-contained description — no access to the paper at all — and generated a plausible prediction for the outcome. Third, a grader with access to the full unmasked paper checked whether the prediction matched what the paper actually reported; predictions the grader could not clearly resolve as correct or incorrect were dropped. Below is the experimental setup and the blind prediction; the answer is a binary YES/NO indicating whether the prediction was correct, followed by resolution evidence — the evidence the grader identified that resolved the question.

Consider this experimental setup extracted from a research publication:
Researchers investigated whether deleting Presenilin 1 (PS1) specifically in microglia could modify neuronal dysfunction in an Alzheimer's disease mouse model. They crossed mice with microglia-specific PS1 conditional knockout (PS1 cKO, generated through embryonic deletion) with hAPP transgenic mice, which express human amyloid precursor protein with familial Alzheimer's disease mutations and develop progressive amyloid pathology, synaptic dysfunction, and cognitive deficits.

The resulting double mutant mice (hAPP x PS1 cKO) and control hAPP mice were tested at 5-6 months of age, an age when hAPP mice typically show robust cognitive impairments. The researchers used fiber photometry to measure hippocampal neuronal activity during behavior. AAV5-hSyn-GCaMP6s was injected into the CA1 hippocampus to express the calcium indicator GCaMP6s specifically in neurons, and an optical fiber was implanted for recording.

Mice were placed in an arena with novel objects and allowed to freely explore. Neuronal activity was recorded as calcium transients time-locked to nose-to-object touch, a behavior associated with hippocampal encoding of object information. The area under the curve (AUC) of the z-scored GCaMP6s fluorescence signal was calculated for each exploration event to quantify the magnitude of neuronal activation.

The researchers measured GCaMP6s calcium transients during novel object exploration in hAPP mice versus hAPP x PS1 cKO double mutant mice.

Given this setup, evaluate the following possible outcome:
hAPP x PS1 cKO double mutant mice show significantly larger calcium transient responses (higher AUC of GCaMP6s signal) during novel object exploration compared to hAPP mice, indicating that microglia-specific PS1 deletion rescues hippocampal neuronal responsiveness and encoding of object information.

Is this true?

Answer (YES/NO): YES